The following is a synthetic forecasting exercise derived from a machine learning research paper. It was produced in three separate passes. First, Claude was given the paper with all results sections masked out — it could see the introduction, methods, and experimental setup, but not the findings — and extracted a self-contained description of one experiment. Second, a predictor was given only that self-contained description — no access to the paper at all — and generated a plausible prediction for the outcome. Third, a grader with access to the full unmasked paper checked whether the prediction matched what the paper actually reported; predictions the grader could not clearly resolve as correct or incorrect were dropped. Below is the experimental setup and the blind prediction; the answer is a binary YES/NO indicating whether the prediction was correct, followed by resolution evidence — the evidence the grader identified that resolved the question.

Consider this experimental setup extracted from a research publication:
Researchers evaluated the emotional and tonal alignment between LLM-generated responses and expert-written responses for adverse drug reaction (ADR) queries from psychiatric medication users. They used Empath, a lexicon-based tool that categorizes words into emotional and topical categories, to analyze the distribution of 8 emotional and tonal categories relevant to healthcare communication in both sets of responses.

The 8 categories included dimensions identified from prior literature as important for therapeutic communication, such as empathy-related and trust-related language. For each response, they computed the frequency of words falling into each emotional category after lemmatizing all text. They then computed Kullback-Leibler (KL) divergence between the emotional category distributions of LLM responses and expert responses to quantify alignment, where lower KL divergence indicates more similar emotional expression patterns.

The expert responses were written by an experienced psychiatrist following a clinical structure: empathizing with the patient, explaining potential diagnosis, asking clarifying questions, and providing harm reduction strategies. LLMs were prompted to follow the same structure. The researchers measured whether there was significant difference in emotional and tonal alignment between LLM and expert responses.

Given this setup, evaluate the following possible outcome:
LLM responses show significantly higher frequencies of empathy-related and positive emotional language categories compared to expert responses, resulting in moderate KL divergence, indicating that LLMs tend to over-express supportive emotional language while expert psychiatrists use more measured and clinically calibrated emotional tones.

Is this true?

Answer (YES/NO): NO